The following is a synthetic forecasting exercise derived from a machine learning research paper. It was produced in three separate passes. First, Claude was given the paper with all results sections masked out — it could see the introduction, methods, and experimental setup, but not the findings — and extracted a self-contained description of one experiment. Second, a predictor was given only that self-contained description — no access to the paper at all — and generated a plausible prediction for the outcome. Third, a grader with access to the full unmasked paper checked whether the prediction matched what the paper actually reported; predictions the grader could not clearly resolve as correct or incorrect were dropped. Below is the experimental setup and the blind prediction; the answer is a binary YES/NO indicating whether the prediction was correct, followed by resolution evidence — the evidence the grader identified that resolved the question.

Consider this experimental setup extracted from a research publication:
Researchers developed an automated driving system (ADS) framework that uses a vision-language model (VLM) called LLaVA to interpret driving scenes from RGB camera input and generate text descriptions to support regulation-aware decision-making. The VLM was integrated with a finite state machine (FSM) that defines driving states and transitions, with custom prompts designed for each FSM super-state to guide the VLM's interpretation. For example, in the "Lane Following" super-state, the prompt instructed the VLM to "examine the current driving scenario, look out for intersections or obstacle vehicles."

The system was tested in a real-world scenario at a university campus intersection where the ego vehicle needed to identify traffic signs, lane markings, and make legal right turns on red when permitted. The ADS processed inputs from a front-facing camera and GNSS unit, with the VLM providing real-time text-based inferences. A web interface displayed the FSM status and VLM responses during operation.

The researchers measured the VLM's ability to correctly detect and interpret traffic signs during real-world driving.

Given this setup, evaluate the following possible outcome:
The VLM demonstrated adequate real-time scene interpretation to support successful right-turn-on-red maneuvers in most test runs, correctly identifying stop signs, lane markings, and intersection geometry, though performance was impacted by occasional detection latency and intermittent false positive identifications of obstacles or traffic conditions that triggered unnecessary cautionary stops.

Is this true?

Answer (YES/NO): NO